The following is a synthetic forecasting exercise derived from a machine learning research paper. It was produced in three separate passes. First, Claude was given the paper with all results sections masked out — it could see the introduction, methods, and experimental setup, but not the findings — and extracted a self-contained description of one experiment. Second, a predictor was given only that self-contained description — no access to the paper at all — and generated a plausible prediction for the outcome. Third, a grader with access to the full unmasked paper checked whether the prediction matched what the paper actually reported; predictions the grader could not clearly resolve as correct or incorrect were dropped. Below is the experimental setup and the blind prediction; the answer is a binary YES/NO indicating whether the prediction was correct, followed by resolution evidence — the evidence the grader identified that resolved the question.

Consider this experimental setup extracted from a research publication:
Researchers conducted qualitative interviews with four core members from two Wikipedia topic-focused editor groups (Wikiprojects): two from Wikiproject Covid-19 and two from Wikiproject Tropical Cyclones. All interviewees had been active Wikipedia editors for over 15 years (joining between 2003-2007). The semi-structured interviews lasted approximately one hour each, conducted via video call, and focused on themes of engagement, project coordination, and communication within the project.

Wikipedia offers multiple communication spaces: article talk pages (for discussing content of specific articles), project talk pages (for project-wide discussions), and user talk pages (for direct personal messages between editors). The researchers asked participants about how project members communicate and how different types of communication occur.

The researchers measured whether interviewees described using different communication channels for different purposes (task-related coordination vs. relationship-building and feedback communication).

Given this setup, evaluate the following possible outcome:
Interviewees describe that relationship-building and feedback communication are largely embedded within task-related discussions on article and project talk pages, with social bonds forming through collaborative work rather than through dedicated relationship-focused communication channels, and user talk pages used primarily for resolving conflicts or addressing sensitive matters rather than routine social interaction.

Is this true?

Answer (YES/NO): NO